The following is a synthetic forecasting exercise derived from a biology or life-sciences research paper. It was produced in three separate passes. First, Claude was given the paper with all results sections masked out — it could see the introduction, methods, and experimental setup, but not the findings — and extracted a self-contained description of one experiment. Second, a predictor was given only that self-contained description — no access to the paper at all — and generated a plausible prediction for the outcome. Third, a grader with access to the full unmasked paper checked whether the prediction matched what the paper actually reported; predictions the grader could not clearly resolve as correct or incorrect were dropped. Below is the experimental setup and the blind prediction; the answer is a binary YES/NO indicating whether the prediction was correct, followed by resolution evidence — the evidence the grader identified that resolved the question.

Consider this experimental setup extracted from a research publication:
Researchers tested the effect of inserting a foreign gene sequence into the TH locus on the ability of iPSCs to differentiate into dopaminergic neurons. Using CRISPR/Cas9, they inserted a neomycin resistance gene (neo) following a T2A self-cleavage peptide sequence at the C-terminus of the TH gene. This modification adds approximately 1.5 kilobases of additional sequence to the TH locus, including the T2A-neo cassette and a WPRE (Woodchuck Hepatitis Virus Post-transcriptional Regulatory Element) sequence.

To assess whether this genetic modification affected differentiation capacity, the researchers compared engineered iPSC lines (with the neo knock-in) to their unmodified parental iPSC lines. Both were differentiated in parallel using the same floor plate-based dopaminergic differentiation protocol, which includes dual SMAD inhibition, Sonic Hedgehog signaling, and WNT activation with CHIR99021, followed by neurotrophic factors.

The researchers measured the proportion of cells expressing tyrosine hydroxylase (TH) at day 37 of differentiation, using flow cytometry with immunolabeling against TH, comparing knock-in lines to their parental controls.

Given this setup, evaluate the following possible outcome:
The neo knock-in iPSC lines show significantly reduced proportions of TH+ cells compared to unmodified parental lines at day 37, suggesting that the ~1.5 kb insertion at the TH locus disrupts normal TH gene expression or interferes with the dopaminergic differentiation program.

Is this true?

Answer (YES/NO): NO